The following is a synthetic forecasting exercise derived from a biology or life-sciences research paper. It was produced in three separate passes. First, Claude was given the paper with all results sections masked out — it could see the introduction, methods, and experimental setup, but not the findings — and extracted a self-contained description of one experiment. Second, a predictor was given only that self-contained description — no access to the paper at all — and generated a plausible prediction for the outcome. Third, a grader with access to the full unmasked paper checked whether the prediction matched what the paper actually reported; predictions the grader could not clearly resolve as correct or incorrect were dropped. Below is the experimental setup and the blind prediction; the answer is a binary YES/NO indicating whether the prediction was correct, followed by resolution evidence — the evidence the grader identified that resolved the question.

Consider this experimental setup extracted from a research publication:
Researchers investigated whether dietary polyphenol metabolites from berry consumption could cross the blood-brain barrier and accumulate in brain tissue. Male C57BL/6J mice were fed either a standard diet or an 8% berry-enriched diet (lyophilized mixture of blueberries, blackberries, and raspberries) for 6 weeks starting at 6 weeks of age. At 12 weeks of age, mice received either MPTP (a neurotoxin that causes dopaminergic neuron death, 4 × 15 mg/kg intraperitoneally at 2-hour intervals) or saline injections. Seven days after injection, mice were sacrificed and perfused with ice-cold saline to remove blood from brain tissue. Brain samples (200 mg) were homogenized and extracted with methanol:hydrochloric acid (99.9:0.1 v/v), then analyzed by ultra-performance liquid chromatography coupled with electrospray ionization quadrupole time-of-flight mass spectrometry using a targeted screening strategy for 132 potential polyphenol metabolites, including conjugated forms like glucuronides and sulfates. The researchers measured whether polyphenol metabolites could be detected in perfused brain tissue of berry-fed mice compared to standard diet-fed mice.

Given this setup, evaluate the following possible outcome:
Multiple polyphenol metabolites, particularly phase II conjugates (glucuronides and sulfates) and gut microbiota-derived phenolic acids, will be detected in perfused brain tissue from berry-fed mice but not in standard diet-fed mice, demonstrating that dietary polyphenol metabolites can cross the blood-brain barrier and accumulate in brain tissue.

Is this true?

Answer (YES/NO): NO